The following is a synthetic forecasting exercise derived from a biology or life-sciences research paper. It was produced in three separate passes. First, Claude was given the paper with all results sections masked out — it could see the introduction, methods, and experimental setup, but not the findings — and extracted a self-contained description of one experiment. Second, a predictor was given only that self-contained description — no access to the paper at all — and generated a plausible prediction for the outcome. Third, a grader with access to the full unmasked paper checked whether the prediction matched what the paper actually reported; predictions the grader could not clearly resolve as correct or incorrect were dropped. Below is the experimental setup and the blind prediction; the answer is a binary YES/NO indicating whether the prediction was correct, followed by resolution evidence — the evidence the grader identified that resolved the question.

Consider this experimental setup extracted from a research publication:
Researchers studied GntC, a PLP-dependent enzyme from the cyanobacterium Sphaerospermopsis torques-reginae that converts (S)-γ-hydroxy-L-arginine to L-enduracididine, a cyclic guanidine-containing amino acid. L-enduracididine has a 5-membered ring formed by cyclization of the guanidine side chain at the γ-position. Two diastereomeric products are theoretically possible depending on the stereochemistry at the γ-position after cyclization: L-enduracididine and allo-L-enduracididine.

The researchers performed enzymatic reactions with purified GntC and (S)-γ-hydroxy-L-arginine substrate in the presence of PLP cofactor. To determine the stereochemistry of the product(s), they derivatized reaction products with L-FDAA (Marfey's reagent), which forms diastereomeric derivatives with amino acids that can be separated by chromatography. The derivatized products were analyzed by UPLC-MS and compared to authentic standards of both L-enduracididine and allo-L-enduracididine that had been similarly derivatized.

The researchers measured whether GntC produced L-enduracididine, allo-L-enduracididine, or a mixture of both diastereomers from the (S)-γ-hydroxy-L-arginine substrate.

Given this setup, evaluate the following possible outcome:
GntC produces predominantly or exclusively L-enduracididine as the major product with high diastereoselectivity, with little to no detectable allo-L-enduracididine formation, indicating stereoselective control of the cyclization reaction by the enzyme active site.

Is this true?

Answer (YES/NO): YES